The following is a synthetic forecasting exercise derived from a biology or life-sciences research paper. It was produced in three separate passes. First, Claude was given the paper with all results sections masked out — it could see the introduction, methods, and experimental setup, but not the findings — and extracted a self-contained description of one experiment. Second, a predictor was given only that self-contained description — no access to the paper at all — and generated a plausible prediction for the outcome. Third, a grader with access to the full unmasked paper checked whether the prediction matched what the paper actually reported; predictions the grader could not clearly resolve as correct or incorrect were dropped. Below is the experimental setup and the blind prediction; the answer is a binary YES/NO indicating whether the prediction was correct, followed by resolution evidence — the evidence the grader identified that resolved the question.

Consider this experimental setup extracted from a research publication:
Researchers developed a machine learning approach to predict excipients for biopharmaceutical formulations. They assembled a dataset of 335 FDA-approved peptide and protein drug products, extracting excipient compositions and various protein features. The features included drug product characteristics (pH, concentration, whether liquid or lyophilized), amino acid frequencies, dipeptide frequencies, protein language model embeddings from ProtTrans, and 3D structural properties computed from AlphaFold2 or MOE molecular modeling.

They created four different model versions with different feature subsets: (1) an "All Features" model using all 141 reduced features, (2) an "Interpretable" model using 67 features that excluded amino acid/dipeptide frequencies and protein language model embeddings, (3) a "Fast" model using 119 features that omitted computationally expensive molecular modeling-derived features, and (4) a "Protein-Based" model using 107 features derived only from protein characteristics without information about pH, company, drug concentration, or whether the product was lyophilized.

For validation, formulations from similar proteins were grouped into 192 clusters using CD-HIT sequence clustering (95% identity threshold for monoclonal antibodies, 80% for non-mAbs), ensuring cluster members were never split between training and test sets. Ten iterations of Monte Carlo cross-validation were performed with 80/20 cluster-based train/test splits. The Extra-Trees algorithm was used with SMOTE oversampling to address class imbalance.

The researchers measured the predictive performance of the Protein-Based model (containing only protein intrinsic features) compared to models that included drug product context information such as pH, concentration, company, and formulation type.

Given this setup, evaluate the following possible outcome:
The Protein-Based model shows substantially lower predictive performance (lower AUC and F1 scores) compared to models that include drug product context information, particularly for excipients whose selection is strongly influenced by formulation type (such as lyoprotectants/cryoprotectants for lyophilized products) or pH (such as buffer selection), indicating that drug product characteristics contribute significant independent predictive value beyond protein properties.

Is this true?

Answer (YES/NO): NO